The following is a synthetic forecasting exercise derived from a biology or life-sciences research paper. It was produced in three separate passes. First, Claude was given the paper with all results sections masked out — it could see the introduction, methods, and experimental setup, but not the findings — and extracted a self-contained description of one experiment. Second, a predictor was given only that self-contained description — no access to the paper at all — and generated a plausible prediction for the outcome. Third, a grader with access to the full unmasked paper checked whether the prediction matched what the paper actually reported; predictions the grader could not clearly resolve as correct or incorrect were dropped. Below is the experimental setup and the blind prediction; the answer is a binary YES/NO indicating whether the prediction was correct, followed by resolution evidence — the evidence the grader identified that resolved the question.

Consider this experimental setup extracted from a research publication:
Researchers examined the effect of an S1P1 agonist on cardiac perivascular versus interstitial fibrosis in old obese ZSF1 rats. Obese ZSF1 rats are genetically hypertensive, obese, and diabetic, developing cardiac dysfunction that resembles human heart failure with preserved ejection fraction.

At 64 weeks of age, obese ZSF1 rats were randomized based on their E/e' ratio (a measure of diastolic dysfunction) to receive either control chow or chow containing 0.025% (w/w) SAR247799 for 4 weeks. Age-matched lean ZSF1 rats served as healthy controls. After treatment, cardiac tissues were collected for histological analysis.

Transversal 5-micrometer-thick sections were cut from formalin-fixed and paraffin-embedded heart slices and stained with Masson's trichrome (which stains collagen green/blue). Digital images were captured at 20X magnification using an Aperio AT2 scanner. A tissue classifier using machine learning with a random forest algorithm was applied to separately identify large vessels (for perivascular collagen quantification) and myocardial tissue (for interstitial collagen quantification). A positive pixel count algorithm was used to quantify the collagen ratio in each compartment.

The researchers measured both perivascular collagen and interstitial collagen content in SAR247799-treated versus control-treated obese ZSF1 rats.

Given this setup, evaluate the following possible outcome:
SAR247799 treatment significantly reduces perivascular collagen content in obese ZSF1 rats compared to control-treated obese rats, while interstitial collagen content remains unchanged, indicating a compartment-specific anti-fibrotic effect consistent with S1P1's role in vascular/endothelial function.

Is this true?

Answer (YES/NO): YES